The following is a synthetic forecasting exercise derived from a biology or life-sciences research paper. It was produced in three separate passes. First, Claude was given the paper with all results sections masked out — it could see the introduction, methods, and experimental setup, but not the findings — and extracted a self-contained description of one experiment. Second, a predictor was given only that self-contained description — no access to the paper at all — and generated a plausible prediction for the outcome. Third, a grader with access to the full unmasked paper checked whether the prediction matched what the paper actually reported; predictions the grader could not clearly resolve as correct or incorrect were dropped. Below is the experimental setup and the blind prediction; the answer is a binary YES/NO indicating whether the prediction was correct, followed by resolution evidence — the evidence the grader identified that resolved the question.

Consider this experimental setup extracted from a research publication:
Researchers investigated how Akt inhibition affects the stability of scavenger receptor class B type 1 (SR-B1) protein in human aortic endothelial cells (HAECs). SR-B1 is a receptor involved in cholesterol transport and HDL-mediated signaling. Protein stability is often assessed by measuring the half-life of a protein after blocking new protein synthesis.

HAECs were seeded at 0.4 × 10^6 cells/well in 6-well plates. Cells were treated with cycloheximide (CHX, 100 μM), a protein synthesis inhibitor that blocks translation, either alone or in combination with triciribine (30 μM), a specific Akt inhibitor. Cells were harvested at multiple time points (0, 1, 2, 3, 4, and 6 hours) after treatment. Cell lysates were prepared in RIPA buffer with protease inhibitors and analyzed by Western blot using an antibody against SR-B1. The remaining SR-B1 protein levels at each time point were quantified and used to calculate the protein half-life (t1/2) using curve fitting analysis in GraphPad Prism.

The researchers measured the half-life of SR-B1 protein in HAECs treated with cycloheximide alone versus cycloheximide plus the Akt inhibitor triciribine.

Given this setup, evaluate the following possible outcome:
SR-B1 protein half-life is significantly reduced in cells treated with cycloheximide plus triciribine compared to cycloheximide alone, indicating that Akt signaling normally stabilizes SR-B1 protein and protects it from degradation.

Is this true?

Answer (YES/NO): YES